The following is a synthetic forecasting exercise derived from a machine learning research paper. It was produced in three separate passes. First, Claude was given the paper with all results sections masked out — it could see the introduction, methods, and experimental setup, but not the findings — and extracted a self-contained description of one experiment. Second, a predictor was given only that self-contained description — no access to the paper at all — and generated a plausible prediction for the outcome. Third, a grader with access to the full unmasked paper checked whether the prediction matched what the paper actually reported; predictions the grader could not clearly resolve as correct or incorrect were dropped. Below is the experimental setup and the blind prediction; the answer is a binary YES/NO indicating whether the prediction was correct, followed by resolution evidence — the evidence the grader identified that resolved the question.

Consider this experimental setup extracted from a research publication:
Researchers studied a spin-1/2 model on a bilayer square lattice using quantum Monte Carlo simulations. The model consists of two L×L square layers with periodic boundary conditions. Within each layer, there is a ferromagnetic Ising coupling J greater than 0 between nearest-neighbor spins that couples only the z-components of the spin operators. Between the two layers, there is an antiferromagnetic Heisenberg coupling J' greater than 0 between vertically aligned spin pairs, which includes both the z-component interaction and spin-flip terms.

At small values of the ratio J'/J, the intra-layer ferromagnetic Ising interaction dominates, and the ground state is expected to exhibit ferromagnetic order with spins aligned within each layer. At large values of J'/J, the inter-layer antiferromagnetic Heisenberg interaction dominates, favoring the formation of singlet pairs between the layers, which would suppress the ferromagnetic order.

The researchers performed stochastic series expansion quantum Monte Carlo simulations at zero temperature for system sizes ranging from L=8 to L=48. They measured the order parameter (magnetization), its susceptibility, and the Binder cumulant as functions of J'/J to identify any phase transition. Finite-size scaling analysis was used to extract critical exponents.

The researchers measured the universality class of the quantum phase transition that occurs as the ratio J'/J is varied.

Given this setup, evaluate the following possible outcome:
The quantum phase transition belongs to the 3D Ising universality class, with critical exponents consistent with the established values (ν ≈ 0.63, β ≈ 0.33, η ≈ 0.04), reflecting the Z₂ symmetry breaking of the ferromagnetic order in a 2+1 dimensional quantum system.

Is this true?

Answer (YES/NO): YES